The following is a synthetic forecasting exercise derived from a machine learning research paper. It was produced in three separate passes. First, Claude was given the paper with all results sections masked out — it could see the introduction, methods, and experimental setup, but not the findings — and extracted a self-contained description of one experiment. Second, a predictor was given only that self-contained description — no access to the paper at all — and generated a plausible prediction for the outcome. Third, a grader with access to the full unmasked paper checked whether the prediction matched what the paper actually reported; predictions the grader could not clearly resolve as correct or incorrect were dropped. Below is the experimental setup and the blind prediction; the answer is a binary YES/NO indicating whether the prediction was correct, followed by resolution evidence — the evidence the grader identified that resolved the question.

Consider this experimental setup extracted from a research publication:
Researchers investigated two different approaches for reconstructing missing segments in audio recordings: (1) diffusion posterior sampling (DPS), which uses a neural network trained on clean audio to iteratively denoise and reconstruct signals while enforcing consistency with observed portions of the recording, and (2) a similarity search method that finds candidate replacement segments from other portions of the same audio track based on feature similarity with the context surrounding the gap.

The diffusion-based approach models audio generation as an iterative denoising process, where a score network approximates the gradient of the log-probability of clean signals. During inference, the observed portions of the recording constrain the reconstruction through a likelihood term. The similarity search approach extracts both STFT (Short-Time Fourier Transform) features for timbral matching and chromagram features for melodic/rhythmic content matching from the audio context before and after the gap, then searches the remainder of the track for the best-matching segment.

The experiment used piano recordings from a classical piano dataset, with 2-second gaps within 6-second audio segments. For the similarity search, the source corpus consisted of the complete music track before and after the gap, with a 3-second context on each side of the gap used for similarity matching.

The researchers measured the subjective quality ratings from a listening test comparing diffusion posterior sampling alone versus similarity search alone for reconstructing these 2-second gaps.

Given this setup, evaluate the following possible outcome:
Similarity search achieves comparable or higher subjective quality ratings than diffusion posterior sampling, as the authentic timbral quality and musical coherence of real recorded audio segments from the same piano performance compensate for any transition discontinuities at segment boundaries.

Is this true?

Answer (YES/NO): YES